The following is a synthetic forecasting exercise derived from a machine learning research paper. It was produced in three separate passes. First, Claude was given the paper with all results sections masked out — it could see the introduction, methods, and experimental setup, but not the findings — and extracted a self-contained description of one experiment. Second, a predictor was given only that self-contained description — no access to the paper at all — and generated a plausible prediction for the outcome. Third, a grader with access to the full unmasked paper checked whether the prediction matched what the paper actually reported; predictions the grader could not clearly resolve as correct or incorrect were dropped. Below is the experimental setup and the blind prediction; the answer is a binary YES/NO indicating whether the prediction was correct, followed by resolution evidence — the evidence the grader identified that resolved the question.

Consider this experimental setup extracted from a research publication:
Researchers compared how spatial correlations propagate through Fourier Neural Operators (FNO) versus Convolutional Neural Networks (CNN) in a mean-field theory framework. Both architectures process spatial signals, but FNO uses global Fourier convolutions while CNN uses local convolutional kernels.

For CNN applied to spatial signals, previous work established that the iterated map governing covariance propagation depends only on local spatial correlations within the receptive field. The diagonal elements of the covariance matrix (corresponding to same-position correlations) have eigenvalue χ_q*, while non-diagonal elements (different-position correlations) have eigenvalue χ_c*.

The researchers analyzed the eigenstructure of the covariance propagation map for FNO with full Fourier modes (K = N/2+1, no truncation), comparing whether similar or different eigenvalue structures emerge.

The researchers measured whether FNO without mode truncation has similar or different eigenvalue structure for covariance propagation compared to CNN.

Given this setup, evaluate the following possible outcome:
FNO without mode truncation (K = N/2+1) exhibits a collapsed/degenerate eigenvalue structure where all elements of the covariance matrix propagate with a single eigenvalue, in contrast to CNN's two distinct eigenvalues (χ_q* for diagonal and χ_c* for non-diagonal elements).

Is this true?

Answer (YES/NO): NO